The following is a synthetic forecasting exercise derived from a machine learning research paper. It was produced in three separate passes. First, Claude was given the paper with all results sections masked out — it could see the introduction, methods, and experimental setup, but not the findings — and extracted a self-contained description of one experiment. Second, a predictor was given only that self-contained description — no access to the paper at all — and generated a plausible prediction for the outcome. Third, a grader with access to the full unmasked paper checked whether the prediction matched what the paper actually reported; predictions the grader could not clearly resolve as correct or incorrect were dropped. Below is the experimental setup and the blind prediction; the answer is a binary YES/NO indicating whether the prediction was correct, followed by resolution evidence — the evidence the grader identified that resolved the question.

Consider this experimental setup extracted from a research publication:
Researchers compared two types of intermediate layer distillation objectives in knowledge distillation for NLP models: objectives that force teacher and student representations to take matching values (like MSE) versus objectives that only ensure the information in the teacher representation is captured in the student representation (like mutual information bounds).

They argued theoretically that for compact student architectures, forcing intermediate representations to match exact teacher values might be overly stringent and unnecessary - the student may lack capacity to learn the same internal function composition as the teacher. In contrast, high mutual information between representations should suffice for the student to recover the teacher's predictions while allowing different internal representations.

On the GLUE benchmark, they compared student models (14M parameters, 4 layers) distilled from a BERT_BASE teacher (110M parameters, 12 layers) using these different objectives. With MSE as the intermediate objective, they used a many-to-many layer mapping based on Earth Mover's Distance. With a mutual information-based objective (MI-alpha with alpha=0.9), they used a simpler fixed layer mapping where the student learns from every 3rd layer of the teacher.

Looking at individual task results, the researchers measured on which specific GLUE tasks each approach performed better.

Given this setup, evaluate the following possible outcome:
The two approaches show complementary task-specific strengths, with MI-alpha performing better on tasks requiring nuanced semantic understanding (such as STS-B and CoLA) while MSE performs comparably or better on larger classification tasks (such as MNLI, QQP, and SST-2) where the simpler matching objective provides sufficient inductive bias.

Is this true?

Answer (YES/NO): NO